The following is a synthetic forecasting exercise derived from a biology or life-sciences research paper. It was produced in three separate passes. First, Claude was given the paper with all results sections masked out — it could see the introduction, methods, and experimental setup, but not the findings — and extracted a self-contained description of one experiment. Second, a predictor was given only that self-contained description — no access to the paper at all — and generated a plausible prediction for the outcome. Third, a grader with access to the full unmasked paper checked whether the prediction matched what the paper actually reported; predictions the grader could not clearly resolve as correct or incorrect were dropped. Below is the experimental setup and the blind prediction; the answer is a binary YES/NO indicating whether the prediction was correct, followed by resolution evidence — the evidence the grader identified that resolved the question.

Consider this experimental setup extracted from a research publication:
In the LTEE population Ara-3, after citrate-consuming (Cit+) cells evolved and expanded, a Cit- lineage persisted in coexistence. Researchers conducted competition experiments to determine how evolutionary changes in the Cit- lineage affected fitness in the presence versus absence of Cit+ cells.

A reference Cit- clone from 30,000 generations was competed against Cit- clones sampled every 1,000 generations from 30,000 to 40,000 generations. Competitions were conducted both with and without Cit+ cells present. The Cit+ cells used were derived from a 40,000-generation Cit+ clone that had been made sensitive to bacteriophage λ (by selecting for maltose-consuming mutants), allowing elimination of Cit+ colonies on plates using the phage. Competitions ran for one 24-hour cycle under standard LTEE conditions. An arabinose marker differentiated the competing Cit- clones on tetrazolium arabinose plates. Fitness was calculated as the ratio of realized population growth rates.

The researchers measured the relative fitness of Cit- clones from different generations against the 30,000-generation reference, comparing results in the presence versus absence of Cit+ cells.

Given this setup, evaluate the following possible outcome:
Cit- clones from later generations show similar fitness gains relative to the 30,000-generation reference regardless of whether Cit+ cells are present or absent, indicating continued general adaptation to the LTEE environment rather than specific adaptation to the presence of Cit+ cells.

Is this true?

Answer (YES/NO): NO